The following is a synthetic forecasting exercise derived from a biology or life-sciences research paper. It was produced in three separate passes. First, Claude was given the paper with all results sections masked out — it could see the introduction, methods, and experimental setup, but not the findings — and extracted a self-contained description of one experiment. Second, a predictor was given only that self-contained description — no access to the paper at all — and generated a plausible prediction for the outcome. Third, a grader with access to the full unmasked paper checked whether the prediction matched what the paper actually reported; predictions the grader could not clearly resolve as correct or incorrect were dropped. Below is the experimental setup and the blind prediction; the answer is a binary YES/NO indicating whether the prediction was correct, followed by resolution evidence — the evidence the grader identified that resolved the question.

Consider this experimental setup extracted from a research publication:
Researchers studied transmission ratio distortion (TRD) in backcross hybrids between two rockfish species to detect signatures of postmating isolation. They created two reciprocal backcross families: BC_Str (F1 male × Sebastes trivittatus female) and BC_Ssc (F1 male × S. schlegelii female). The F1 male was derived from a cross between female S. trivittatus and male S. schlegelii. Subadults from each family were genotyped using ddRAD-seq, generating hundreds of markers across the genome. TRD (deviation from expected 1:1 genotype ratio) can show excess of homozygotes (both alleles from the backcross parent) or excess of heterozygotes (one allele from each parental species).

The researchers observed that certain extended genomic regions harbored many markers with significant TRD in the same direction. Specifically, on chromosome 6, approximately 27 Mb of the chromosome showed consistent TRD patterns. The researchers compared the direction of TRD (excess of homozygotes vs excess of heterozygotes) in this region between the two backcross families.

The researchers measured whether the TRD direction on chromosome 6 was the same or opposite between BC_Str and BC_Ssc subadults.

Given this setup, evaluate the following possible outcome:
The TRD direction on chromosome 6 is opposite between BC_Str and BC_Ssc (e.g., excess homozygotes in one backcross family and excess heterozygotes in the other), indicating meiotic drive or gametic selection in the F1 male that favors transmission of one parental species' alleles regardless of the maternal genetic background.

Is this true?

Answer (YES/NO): NO